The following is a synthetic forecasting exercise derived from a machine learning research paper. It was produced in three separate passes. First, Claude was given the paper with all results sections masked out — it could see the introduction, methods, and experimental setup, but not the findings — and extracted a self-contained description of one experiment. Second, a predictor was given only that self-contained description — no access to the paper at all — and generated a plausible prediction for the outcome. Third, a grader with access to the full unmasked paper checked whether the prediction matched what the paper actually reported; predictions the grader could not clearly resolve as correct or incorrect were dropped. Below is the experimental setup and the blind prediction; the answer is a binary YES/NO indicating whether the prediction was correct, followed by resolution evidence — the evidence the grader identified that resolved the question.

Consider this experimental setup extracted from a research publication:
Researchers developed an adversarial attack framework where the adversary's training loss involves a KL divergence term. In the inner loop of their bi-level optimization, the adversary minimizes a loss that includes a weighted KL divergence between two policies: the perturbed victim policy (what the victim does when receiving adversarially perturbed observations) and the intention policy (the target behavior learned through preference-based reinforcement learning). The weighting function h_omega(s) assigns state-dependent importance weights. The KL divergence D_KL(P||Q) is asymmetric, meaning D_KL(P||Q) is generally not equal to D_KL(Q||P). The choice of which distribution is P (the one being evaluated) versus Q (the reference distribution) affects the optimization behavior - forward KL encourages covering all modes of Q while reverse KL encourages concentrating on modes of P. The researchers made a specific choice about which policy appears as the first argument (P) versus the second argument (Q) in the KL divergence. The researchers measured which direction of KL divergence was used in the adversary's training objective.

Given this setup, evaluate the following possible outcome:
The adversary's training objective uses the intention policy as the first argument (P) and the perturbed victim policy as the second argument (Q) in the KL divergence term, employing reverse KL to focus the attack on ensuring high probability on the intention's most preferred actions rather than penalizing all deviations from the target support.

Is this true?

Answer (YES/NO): NO